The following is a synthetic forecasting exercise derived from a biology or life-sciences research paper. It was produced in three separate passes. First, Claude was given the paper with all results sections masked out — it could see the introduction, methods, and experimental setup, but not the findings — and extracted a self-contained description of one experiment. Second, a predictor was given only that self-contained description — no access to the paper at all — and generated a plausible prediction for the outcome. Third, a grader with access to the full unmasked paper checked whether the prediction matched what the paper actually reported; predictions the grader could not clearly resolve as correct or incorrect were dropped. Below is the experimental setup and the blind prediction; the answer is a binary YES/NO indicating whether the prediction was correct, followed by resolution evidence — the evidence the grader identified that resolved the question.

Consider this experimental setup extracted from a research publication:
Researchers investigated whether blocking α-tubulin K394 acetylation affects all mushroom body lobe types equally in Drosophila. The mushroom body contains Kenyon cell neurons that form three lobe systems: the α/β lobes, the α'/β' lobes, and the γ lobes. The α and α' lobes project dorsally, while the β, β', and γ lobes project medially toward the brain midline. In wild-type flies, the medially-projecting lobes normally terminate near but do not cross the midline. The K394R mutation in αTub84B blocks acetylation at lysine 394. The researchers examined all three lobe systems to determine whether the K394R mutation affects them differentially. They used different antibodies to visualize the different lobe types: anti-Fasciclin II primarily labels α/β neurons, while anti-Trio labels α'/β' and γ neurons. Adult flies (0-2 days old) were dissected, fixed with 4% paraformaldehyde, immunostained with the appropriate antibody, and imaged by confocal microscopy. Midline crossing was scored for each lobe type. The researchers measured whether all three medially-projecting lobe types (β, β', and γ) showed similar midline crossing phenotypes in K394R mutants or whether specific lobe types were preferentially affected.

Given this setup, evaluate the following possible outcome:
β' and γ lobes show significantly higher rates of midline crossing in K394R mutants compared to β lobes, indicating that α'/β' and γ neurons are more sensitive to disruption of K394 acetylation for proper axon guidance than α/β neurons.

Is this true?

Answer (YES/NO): NO